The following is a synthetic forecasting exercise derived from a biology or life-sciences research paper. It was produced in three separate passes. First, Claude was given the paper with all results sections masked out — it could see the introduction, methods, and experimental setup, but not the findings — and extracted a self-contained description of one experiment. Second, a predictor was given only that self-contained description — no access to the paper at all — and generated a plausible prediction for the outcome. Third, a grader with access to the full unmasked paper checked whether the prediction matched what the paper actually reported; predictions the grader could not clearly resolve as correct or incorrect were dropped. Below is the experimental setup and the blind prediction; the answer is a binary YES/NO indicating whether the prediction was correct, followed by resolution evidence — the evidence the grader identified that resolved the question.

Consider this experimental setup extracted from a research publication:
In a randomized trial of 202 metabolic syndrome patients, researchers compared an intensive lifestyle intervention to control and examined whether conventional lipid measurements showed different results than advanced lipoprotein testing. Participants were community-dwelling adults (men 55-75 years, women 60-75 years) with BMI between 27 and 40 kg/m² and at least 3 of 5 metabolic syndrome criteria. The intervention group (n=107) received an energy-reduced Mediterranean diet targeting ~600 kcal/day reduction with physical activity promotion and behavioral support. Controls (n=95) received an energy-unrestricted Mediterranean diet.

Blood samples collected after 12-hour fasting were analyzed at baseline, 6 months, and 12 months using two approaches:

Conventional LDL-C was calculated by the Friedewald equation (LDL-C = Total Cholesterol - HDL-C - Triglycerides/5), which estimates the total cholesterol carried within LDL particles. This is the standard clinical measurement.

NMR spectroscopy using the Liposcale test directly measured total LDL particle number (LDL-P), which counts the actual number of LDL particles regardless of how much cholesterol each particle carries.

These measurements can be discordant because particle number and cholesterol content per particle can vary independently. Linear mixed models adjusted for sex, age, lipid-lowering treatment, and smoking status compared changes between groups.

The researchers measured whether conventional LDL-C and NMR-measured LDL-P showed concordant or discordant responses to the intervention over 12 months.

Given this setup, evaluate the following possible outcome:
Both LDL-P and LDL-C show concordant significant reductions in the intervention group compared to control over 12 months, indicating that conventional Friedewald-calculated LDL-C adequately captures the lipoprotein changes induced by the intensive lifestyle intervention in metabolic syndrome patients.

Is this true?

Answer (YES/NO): NO